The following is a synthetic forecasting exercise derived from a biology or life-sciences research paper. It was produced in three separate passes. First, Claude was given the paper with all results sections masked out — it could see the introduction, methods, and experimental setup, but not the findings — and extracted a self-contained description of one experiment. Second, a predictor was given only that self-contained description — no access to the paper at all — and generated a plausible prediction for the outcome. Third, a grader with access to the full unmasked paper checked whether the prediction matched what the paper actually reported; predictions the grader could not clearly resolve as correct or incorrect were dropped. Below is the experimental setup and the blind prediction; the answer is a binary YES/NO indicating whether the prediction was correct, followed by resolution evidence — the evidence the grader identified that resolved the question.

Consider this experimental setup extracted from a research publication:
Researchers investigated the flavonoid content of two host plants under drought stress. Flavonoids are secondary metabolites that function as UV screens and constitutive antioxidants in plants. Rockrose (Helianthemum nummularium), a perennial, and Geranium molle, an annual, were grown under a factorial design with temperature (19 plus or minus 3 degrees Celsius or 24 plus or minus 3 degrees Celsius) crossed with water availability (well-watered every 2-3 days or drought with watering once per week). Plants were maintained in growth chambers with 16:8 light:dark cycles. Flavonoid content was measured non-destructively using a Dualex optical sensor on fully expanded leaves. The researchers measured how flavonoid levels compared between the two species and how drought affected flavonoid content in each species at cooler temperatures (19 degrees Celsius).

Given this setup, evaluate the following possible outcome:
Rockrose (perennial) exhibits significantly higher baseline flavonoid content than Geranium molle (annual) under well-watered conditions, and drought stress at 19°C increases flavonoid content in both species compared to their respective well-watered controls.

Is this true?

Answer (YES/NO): NO